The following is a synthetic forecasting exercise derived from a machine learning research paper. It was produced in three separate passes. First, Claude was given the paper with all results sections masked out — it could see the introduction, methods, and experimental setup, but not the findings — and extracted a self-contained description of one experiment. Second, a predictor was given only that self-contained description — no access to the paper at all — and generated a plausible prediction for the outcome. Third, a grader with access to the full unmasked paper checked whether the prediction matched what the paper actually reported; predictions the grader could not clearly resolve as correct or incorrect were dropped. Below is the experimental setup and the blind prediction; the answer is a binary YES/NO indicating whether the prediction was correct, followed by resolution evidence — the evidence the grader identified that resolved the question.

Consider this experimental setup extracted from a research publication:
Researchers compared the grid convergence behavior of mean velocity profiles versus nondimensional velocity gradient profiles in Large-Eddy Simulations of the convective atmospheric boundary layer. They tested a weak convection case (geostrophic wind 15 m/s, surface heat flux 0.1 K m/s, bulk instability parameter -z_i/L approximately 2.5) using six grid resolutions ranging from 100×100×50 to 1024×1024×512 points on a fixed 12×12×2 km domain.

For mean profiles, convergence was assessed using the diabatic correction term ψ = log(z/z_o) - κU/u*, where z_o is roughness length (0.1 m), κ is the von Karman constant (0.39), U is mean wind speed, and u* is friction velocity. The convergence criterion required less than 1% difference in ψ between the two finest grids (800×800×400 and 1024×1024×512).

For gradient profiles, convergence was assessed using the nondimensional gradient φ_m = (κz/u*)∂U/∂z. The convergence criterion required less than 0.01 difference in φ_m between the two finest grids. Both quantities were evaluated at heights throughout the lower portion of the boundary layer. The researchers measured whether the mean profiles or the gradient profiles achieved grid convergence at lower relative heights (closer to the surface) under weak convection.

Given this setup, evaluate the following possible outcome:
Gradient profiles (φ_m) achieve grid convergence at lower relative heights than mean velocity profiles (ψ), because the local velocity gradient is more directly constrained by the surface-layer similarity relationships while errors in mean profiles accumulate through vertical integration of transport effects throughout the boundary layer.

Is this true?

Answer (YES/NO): NO